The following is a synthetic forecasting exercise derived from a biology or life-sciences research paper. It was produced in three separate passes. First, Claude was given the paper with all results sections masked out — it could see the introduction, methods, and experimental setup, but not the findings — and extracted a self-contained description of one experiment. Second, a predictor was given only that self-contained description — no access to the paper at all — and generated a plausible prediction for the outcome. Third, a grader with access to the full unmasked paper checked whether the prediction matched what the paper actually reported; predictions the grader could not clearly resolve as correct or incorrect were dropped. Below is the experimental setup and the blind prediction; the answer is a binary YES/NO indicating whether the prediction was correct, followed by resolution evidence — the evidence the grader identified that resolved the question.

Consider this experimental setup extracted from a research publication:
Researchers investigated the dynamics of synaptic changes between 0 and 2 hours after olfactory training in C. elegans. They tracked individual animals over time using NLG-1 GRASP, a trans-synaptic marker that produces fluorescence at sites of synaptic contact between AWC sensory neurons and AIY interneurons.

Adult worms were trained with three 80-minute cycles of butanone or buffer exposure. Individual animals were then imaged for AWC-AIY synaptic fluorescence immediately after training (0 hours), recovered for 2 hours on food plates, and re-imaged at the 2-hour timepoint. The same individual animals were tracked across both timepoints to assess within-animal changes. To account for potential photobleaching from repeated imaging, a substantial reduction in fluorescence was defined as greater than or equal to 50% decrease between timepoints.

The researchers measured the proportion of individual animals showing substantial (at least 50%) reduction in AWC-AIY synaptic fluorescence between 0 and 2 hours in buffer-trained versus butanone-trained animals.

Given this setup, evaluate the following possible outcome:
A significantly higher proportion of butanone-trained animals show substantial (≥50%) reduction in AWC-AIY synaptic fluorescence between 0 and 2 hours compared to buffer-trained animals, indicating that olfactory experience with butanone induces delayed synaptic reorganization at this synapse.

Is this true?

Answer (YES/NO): NO